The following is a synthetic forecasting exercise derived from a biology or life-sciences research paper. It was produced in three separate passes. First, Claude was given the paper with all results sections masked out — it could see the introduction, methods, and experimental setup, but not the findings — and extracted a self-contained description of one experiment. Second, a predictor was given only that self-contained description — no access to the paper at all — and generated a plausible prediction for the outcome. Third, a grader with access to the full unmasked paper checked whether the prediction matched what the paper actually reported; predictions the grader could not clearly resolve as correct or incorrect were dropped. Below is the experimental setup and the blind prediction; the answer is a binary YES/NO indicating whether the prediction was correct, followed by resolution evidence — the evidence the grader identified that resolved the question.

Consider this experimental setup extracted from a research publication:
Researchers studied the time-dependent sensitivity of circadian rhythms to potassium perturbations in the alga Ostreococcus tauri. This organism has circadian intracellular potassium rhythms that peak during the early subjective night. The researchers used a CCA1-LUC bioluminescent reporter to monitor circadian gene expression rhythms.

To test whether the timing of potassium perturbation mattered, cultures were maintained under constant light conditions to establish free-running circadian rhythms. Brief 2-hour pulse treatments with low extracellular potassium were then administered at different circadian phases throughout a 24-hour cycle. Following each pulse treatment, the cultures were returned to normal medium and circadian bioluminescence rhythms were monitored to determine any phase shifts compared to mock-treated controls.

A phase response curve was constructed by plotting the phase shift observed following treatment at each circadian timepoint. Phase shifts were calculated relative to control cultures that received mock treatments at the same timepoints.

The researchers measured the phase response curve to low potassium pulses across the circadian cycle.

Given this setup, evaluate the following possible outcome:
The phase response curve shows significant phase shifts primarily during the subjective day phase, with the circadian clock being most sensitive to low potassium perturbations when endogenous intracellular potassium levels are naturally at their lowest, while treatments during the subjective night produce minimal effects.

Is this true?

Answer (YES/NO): NO